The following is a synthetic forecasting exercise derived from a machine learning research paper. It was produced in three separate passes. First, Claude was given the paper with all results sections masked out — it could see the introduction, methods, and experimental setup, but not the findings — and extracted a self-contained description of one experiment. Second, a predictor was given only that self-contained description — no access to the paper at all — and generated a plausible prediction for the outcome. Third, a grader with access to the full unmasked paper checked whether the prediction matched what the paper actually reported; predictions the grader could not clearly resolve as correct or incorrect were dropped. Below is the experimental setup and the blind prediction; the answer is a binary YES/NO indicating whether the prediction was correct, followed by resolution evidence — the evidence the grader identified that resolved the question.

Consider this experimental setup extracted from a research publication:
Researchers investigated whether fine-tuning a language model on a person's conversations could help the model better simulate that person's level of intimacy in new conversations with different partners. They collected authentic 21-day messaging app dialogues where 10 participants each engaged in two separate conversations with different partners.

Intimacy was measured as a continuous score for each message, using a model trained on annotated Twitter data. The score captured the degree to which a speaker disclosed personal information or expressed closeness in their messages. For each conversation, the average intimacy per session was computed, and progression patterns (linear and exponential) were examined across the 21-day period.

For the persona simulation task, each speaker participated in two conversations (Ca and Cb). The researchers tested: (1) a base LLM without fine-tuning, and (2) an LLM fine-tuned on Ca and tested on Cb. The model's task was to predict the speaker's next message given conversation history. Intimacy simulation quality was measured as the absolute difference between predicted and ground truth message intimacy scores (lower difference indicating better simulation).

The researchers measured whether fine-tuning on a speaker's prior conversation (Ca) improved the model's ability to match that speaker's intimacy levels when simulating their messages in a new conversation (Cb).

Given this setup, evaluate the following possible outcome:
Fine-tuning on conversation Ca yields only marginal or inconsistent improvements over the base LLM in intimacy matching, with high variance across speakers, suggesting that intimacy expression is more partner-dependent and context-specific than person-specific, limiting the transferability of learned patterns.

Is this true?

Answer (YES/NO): NO